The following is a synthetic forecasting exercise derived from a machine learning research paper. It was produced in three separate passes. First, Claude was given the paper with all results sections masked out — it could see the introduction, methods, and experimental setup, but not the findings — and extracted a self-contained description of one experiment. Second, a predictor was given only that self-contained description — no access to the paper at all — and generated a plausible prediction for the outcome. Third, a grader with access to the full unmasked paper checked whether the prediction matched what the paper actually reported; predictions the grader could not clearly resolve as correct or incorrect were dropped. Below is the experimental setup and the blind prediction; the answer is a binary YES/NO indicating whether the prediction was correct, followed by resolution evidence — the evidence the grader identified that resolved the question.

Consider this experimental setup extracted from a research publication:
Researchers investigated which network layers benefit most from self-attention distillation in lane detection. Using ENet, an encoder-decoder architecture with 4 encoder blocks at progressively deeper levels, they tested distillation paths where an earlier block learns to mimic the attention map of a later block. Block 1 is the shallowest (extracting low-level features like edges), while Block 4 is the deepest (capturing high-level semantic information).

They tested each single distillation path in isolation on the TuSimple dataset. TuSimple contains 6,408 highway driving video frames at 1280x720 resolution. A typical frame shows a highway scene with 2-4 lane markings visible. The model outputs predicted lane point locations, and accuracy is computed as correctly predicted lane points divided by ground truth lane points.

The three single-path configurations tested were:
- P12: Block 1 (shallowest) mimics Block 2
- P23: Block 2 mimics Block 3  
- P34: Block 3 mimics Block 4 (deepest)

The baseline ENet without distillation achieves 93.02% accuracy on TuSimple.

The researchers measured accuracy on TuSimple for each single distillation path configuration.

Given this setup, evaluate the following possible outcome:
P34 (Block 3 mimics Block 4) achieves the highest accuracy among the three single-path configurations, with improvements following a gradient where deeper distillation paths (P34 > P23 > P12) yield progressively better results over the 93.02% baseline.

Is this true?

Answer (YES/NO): NO